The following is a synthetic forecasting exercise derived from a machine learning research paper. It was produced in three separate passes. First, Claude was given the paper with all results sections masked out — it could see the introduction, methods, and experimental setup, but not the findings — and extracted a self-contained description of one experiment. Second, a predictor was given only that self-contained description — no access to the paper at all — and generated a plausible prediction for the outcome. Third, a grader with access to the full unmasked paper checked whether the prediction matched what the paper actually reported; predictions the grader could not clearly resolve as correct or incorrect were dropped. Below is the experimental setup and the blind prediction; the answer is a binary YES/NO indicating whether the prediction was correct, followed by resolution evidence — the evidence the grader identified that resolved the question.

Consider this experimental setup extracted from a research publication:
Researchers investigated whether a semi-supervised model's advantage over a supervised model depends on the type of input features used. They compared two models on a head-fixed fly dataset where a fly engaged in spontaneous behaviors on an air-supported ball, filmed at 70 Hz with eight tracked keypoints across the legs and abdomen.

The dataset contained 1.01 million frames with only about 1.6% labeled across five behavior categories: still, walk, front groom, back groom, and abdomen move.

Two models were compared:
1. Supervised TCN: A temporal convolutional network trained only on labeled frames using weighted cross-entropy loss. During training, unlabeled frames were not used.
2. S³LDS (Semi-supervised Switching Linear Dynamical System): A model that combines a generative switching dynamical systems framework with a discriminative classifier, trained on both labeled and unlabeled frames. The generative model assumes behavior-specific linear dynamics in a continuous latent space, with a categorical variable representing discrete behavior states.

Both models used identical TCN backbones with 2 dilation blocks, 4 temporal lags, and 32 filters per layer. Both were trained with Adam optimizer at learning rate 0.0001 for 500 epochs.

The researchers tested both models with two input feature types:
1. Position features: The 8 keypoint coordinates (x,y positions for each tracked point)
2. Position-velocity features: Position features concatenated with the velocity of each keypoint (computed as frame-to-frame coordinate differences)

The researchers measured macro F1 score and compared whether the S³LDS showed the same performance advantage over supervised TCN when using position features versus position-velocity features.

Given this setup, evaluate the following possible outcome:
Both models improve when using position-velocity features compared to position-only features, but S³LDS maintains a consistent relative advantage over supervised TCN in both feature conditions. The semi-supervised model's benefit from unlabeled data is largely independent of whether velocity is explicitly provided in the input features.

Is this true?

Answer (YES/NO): NO